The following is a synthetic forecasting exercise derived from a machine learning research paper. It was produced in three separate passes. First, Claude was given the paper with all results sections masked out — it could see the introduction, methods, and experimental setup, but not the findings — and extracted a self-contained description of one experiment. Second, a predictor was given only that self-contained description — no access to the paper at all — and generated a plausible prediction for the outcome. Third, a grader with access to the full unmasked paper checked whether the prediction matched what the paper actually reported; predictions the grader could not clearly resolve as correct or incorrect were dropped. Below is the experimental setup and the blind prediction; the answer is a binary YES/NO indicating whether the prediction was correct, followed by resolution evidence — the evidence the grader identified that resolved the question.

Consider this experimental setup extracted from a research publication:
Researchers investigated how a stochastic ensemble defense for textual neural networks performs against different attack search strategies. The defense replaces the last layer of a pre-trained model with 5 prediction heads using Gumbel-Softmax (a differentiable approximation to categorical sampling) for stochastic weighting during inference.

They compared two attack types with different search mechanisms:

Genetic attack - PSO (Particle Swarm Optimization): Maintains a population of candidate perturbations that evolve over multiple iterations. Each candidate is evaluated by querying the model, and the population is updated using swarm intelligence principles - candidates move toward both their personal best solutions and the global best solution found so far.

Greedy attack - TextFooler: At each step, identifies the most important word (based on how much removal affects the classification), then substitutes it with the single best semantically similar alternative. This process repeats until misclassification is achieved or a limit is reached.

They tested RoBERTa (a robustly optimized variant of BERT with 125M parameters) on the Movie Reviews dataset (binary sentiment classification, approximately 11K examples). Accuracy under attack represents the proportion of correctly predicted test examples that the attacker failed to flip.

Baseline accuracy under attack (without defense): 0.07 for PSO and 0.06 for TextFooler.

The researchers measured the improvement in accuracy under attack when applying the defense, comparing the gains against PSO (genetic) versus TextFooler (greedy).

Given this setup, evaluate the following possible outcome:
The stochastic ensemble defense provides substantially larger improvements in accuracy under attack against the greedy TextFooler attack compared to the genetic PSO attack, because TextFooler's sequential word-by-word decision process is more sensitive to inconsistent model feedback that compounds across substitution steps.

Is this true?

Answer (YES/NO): YES